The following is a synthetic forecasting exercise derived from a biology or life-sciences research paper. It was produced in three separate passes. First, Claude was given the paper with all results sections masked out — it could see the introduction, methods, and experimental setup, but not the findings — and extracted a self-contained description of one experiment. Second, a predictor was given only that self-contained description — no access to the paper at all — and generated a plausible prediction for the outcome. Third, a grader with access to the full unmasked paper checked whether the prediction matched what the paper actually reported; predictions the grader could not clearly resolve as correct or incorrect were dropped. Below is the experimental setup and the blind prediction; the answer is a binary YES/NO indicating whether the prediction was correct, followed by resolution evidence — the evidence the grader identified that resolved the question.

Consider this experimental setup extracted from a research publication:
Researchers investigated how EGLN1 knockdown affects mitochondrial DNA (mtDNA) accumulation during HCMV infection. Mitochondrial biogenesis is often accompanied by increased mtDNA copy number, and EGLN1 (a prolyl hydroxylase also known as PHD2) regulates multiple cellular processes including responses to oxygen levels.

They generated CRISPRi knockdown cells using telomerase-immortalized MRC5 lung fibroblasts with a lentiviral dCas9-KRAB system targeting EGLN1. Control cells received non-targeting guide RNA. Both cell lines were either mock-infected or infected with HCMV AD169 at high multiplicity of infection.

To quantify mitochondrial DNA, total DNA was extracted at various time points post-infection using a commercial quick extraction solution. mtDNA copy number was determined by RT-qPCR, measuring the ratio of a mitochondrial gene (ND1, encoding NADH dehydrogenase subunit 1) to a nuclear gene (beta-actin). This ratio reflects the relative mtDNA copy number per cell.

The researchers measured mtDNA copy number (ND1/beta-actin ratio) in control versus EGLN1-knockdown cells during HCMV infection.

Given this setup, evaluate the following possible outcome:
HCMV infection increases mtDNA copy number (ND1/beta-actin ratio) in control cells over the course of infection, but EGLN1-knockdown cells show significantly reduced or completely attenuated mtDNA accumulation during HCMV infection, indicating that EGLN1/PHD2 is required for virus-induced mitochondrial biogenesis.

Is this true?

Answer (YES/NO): YES